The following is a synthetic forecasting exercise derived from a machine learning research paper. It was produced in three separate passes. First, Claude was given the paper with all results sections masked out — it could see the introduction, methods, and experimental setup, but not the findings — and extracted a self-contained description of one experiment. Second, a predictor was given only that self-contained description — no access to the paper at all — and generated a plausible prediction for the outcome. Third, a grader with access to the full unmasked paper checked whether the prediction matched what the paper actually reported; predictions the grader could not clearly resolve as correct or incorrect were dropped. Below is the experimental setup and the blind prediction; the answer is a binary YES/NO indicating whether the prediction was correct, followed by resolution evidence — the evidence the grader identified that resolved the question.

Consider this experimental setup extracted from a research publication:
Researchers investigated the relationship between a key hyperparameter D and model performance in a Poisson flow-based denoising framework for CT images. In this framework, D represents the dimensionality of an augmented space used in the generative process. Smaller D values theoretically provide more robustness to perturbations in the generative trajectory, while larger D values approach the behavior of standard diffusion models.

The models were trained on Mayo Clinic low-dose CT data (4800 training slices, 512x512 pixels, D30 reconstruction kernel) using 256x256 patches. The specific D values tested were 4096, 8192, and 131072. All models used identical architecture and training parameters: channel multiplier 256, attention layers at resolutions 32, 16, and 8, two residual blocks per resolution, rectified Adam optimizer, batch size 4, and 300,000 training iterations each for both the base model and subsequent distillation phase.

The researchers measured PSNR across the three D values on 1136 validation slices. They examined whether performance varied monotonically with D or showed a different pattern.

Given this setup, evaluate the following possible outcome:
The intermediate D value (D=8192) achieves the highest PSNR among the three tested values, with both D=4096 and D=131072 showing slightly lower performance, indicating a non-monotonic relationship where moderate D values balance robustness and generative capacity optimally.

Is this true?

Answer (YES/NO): NO